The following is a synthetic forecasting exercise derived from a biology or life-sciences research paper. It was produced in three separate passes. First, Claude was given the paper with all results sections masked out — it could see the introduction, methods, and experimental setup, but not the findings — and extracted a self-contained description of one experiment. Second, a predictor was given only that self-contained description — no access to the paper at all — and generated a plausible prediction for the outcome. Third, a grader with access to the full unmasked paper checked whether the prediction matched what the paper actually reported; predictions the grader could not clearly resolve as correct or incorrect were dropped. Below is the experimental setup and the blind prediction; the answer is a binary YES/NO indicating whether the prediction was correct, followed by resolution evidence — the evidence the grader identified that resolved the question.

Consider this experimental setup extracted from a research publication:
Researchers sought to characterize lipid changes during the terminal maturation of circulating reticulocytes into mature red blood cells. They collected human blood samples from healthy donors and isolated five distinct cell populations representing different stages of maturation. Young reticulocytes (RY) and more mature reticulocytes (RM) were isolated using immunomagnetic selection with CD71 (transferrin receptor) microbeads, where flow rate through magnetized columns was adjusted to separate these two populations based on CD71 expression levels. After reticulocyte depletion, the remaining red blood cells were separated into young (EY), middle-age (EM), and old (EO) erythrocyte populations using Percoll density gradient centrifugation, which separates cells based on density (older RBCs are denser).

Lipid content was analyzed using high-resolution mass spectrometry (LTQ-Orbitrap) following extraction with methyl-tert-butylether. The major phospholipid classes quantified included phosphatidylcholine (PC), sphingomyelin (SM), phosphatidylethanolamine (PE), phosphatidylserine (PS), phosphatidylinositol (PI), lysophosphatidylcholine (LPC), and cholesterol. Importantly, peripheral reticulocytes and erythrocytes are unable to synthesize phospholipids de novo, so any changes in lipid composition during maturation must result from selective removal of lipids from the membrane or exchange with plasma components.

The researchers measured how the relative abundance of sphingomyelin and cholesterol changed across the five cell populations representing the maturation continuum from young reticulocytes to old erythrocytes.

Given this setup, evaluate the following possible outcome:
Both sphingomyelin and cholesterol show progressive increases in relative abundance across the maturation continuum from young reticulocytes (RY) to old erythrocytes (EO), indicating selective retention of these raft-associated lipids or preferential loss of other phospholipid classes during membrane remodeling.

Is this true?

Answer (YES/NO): NO